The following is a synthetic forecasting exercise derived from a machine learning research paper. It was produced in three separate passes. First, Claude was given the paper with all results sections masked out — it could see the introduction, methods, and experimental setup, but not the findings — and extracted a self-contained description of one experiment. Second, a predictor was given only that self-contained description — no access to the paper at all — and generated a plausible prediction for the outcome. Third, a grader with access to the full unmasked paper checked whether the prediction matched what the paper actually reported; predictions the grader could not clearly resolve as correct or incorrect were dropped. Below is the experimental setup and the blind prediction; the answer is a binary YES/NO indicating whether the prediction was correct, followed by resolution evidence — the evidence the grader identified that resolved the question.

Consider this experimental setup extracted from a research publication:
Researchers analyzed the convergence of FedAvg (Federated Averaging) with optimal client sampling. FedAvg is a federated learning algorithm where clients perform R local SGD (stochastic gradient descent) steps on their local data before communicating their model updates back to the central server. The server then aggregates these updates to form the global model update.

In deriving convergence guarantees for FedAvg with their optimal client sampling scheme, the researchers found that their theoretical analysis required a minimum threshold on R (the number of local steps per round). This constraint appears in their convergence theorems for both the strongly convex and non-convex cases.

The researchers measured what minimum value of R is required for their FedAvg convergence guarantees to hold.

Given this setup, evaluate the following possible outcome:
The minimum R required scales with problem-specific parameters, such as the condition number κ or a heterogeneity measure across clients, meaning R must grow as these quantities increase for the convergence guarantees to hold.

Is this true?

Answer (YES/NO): NO